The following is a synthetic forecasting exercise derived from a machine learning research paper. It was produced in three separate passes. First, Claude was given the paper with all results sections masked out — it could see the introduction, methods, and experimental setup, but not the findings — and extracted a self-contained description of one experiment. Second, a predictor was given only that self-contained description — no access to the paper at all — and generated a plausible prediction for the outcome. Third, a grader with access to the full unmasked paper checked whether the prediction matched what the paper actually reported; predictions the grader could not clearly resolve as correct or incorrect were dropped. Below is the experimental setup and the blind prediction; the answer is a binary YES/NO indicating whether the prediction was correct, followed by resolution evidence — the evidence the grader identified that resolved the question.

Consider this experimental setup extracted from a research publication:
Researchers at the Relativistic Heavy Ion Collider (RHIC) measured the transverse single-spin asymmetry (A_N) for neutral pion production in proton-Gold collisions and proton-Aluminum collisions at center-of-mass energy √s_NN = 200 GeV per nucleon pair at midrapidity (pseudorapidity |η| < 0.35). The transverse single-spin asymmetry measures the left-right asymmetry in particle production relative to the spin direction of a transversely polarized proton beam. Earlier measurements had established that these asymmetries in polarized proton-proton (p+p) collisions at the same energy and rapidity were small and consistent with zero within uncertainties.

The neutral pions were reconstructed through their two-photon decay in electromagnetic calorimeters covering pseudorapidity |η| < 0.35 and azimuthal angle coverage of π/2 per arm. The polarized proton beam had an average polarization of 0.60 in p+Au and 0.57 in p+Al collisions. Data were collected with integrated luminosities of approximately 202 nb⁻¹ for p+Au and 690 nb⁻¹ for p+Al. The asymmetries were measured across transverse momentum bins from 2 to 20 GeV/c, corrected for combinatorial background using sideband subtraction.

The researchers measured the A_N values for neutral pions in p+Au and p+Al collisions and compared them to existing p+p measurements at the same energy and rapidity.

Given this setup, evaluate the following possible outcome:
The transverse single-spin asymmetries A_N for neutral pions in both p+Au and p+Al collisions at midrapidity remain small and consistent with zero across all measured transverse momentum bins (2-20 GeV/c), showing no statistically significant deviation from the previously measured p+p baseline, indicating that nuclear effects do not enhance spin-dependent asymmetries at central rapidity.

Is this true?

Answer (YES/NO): YES